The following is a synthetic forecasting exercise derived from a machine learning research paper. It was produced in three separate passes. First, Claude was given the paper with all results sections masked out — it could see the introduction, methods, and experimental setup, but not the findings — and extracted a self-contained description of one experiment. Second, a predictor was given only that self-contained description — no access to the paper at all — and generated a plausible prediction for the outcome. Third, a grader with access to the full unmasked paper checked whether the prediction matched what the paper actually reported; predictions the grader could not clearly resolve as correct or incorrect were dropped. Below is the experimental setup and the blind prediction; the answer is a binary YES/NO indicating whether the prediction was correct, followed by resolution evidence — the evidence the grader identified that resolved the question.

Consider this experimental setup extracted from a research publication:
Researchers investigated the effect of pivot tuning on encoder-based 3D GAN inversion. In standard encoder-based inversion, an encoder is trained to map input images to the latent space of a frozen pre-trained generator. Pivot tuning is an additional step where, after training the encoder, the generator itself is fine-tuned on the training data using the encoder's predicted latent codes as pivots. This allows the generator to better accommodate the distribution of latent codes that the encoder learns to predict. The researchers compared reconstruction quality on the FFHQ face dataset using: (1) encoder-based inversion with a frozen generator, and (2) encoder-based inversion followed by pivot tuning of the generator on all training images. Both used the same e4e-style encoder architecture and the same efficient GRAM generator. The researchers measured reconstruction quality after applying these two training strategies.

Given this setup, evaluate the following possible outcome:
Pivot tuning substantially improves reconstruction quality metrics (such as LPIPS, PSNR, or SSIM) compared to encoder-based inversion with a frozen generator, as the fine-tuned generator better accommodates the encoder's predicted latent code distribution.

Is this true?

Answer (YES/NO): NO